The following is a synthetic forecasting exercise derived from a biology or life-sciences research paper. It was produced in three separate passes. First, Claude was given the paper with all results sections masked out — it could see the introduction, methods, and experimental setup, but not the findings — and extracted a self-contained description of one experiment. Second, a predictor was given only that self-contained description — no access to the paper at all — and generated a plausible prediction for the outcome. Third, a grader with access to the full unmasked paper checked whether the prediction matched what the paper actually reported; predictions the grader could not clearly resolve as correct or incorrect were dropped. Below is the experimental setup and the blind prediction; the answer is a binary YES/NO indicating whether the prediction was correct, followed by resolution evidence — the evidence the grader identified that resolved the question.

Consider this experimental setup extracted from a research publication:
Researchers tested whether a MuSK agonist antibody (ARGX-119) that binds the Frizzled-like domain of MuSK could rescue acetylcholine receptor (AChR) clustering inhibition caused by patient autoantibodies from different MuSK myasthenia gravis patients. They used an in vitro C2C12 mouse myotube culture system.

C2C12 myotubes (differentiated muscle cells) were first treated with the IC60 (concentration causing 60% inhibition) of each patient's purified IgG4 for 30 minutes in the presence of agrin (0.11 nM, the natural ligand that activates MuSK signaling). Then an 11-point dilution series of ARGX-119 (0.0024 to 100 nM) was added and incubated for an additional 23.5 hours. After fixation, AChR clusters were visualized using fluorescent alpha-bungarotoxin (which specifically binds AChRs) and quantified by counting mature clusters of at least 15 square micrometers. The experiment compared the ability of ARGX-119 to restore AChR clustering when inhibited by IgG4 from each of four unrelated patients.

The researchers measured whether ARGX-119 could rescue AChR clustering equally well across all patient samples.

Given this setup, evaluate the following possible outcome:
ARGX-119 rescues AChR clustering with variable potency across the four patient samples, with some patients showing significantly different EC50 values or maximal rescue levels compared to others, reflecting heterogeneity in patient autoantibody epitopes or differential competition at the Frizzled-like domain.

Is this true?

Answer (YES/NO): NO